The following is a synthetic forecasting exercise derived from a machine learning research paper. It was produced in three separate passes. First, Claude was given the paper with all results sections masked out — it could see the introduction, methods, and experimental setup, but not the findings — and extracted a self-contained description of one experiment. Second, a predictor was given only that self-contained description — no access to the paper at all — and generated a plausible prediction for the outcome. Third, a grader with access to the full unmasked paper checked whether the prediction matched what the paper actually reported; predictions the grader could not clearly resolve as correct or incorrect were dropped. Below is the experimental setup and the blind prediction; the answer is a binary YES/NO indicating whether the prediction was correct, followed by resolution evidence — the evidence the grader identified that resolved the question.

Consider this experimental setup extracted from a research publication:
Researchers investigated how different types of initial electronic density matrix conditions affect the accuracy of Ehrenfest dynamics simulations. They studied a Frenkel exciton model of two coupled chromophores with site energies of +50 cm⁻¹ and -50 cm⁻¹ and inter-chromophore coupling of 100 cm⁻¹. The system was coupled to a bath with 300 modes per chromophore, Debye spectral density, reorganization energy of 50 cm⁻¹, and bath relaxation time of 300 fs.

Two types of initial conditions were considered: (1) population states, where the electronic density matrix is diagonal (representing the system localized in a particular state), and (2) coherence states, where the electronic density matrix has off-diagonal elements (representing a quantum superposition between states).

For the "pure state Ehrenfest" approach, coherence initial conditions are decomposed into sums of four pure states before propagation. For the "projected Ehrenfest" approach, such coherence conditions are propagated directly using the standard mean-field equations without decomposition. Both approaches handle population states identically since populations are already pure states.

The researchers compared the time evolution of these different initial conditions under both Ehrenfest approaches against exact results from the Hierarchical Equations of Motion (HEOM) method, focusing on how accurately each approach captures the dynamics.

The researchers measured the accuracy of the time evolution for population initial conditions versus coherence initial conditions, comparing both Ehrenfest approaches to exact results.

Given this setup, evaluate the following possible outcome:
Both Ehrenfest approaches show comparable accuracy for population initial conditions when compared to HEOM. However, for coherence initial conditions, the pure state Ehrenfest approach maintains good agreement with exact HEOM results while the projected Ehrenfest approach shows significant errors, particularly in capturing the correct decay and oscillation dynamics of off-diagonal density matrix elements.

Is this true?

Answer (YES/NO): NO